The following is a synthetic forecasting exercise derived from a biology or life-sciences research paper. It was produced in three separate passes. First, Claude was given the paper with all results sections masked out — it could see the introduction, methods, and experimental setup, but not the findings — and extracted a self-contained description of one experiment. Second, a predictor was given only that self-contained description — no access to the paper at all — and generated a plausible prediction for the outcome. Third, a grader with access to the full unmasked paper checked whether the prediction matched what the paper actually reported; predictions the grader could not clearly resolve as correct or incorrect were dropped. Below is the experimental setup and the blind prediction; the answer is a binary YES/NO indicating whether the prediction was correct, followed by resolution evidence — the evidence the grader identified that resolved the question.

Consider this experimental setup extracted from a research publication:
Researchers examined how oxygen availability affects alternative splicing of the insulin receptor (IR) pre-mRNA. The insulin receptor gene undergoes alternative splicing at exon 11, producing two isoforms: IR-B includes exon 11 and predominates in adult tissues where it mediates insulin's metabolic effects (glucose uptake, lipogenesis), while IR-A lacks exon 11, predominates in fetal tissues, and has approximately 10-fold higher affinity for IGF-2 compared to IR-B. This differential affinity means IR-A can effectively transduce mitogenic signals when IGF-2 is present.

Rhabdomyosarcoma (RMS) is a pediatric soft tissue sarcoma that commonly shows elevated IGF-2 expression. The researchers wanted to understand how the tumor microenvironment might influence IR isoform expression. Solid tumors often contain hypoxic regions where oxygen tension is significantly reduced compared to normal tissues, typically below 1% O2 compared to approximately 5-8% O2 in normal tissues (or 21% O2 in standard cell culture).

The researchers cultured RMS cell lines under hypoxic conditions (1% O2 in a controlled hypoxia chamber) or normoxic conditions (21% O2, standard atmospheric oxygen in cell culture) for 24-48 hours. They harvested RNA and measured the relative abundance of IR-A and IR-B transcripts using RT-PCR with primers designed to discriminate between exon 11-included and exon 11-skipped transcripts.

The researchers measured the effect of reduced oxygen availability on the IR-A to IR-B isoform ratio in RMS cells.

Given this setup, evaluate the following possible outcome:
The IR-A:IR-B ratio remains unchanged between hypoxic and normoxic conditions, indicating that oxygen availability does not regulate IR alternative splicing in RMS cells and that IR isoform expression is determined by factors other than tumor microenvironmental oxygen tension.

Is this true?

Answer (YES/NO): NO